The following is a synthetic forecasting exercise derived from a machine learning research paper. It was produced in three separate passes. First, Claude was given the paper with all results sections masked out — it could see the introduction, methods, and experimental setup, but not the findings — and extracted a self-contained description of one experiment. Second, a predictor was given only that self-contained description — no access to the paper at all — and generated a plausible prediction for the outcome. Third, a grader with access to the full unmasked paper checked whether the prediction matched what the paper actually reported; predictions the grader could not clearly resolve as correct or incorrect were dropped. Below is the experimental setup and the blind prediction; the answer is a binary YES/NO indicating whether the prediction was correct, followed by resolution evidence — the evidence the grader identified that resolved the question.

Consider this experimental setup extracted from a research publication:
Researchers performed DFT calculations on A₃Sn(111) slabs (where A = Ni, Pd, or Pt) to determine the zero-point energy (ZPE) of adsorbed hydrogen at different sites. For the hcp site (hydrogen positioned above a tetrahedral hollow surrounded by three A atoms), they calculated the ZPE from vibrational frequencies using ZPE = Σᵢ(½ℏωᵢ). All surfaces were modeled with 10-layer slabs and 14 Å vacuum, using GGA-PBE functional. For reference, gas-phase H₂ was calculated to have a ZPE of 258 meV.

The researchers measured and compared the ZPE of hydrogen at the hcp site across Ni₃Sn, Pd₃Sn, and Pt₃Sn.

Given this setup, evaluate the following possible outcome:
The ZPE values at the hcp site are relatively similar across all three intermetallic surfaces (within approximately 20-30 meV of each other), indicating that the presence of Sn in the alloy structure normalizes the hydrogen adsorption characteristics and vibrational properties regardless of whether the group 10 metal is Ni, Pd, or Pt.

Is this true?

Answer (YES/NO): NO